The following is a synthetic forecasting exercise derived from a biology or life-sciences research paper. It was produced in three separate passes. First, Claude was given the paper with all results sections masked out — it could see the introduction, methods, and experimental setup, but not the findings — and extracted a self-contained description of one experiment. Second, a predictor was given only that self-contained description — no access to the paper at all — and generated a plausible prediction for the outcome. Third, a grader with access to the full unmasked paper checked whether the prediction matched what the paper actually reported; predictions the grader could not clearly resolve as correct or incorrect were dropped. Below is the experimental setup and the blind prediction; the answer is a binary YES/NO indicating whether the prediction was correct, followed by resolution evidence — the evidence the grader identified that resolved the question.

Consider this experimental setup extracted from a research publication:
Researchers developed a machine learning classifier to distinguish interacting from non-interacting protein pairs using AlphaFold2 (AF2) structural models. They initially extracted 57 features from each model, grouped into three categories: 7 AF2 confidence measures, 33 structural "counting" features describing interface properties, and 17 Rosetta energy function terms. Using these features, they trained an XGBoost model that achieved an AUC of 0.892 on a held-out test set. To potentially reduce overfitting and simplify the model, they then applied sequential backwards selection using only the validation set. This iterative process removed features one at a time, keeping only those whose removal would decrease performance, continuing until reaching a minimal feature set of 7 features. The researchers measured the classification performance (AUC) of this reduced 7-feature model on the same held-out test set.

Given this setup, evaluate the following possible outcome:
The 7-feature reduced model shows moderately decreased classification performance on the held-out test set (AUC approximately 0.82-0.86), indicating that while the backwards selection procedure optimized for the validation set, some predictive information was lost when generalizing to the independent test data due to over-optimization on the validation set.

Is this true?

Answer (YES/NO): NO